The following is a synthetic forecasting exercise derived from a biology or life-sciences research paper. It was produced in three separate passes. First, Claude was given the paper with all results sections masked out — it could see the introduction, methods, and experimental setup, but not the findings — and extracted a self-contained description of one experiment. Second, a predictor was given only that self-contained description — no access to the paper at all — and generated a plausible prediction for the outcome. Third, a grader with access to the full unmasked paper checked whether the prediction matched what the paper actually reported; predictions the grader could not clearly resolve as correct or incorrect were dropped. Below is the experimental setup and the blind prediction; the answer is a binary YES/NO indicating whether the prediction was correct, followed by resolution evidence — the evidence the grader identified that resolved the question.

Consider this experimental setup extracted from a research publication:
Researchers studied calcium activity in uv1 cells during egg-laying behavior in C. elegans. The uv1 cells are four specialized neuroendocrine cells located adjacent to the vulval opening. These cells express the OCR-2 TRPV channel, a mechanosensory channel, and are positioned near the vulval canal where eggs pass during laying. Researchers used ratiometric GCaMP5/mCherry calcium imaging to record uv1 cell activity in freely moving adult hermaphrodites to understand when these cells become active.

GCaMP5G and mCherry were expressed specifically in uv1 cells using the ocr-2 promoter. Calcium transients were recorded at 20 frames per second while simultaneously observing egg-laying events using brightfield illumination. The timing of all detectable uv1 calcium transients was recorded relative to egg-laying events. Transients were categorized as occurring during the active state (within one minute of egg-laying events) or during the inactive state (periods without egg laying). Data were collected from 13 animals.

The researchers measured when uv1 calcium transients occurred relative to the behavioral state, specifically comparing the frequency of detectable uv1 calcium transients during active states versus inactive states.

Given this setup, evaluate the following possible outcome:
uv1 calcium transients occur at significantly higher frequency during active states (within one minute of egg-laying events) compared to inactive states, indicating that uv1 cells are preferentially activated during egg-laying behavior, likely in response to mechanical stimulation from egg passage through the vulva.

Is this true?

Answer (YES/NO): YES